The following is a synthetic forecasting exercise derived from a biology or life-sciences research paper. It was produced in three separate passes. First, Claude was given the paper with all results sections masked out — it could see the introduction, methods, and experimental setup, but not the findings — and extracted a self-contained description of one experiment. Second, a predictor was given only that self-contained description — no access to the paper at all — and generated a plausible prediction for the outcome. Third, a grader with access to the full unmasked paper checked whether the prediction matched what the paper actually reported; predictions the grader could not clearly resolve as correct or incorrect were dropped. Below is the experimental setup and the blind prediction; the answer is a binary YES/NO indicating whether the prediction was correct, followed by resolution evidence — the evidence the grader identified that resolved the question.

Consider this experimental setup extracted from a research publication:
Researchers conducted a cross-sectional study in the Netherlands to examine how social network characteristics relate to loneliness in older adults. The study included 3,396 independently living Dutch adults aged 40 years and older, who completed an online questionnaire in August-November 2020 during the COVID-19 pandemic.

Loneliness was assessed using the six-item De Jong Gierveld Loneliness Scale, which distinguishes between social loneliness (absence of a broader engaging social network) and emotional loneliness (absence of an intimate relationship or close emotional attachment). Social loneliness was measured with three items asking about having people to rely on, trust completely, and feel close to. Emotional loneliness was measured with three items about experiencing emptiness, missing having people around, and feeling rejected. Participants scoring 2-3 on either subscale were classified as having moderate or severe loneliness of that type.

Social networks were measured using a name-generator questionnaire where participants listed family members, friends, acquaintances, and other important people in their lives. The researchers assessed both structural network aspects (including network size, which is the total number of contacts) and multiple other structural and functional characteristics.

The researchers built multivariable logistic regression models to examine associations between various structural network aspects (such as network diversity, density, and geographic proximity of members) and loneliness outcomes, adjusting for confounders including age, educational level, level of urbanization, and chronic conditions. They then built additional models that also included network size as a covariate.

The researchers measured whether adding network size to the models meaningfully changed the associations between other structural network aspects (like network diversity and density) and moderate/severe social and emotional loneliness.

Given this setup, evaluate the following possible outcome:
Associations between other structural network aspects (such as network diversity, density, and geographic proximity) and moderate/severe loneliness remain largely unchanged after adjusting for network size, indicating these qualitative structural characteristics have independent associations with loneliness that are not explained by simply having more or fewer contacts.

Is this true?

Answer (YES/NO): NO